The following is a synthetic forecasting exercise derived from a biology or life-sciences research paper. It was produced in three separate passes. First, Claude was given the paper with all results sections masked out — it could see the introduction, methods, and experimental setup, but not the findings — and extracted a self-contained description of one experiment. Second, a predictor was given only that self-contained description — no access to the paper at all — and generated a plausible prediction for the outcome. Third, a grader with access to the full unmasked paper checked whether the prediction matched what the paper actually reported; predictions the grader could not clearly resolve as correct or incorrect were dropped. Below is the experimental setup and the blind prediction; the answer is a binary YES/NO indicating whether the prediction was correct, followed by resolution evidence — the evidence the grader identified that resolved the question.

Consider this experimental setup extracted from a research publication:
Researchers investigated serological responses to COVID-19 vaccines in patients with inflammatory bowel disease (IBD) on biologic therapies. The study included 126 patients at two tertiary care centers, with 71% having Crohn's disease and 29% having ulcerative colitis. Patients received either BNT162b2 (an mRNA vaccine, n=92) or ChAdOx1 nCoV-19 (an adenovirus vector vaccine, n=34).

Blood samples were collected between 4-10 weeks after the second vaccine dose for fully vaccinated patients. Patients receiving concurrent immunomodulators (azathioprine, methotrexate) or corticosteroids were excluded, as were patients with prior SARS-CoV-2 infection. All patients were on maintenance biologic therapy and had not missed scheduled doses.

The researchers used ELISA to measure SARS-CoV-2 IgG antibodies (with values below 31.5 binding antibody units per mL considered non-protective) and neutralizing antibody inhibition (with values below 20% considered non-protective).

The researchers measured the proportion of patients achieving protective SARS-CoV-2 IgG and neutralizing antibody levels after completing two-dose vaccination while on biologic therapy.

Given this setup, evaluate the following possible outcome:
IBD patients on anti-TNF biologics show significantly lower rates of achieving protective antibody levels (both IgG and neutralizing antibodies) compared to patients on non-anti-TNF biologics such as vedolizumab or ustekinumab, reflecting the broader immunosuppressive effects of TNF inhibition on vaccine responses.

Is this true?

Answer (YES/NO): NO